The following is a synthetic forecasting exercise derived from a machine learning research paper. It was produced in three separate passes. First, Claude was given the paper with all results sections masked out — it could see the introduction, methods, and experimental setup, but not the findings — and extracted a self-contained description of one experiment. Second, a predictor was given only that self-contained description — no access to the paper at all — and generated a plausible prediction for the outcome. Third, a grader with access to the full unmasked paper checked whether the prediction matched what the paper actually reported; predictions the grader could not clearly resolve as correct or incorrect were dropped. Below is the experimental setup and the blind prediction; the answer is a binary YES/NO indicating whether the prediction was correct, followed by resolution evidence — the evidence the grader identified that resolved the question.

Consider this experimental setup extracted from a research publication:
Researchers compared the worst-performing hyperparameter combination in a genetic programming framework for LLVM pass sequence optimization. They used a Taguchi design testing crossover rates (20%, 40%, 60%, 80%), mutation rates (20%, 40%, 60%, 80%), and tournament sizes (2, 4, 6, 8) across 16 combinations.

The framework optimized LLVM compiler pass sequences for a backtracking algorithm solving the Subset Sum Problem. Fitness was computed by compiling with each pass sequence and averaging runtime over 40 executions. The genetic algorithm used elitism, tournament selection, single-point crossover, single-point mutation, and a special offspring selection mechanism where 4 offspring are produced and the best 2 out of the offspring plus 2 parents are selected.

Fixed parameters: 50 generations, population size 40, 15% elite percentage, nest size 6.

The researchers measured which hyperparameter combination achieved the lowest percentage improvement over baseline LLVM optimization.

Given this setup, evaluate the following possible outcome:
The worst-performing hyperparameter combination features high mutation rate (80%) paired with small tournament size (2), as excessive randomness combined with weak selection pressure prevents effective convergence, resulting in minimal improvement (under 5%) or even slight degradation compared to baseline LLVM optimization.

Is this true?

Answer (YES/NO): NO